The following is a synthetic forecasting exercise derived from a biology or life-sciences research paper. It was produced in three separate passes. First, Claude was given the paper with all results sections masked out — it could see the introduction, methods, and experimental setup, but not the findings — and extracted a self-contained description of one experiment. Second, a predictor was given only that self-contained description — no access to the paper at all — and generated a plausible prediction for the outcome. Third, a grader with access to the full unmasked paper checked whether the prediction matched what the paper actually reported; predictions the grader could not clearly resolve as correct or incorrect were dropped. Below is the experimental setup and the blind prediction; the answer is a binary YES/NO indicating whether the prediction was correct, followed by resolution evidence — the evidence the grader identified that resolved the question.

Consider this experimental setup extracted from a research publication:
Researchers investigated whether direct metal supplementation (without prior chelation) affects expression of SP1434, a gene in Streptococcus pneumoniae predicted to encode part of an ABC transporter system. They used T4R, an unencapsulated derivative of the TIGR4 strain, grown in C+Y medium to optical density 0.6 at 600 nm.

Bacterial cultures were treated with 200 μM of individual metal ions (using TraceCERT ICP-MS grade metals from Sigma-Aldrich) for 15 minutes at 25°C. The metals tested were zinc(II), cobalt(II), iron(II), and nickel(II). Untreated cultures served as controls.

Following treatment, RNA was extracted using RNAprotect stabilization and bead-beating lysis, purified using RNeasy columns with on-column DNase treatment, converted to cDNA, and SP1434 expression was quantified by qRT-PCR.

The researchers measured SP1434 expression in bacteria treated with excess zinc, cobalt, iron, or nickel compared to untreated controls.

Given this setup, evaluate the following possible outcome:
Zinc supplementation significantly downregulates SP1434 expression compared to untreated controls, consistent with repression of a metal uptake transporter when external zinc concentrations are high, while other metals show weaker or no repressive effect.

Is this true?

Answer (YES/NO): NO